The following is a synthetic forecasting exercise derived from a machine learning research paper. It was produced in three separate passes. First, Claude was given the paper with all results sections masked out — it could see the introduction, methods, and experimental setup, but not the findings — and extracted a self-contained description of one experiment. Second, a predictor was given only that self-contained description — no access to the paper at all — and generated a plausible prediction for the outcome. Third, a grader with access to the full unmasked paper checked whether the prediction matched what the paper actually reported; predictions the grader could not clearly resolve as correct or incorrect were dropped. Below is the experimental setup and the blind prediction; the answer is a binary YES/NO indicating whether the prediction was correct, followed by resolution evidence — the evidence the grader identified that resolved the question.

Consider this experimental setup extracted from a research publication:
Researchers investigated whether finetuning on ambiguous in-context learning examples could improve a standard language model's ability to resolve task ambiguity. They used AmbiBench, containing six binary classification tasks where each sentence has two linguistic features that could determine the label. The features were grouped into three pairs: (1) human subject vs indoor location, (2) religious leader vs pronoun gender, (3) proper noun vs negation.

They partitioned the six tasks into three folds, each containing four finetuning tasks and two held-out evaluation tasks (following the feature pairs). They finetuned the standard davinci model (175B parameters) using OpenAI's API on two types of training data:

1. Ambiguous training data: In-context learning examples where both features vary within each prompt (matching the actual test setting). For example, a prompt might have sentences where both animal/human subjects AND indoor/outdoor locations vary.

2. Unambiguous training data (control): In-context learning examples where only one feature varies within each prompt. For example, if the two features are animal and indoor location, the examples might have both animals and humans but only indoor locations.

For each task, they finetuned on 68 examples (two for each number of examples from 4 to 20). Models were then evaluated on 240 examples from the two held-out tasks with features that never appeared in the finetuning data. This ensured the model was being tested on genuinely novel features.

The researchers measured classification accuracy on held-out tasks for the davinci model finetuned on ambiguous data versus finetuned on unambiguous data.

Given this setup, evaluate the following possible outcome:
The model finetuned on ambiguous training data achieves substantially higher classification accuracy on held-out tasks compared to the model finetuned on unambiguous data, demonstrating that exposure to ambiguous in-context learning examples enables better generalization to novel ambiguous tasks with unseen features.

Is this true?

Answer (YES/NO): YES